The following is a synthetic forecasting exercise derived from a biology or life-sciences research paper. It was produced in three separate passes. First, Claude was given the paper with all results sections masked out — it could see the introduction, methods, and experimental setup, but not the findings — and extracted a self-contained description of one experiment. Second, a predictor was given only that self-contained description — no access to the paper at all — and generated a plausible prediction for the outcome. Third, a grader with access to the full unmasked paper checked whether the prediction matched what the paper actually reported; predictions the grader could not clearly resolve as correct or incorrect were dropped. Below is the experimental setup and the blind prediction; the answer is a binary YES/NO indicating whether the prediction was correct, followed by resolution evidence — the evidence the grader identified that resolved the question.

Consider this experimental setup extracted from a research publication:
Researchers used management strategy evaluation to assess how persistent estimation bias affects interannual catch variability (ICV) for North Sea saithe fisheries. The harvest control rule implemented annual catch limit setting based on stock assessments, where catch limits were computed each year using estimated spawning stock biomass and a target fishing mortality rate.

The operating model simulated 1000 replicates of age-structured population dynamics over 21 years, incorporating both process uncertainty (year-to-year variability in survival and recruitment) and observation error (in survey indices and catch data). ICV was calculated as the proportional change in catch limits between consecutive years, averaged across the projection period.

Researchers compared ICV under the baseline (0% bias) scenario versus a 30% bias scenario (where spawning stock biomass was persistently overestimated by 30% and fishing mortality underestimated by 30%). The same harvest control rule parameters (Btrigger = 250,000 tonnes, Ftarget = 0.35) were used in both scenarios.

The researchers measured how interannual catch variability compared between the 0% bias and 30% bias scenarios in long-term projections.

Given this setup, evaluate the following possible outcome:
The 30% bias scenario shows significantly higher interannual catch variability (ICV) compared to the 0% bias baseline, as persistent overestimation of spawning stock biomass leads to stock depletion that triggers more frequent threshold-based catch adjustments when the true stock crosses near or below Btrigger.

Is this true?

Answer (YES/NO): YES